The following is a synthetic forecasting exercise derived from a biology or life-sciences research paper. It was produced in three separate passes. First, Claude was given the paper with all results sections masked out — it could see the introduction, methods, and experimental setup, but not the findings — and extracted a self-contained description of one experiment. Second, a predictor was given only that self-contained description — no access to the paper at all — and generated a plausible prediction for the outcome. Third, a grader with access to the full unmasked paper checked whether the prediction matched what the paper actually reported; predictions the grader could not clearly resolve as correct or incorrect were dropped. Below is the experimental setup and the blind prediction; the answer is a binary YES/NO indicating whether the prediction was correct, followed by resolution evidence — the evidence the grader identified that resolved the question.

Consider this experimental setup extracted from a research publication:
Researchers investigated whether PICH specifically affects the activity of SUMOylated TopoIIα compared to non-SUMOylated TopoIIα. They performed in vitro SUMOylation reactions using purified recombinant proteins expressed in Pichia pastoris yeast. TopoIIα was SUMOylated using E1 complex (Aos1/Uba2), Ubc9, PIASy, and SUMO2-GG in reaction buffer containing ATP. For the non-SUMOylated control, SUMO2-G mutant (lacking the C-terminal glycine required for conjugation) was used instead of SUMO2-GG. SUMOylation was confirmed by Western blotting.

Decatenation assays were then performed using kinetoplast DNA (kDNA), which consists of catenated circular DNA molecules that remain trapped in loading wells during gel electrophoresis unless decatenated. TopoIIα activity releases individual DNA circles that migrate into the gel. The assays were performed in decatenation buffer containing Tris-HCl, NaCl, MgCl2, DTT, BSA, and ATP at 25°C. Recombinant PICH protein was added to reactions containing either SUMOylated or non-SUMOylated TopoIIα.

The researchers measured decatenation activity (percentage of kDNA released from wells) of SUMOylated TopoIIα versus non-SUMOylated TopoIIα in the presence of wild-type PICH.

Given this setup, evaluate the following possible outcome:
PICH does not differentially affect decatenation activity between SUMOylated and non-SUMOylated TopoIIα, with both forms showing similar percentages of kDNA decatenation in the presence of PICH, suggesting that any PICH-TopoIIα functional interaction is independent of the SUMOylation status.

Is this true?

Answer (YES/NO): NO